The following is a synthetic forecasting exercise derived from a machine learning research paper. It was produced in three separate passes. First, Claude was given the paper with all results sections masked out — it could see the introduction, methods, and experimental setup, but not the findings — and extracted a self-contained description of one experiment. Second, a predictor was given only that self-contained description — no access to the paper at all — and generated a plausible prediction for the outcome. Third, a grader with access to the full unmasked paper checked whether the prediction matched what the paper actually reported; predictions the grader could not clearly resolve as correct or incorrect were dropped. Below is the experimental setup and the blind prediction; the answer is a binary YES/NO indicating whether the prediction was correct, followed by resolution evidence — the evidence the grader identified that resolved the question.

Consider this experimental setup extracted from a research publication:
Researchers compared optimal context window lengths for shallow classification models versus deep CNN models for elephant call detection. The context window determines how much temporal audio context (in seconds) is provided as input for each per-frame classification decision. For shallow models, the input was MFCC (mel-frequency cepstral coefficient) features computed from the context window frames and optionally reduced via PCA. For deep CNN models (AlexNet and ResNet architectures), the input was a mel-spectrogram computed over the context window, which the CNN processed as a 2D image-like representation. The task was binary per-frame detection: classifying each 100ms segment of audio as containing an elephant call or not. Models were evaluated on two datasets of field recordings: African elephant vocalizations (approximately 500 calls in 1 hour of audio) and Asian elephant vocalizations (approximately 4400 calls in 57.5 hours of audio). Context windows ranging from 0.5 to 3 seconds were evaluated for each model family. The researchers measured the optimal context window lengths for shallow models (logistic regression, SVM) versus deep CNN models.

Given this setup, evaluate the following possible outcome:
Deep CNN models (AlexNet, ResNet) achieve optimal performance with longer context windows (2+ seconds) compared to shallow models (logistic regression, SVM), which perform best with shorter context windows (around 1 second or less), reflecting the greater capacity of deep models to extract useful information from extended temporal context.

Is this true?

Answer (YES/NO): YES